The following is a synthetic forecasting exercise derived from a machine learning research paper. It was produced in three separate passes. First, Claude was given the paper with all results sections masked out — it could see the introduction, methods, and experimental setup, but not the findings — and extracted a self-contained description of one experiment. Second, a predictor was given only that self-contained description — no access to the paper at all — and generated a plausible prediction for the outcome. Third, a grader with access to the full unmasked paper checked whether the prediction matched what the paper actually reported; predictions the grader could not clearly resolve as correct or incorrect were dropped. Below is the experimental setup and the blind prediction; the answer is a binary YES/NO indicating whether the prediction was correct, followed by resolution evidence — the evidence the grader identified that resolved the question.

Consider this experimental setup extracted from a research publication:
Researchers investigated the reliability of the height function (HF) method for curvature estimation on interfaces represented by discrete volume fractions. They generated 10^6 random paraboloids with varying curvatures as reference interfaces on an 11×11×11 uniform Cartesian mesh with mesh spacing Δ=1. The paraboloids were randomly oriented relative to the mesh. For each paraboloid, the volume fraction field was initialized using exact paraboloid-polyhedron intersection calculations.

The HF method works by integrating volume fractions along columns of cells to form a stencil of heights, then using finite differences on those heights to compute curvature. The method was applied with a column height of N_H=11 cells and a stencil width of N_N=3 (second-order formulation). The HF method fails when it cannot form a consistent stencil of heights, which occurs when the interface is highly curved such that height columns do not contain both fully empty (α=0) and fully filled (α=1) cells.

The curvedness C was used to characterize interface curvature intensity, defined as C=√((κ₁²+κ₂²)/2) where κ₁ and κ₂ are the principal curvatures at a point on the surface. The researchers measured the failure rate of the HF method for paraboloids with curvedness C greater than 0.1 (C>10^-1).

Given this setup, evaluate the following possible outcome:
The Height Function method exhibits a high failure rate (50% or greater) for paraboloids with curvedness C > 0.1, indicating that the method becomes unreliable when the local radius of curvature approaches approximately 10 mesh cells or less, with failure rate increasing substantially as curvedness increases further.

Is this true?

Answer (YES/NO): YES